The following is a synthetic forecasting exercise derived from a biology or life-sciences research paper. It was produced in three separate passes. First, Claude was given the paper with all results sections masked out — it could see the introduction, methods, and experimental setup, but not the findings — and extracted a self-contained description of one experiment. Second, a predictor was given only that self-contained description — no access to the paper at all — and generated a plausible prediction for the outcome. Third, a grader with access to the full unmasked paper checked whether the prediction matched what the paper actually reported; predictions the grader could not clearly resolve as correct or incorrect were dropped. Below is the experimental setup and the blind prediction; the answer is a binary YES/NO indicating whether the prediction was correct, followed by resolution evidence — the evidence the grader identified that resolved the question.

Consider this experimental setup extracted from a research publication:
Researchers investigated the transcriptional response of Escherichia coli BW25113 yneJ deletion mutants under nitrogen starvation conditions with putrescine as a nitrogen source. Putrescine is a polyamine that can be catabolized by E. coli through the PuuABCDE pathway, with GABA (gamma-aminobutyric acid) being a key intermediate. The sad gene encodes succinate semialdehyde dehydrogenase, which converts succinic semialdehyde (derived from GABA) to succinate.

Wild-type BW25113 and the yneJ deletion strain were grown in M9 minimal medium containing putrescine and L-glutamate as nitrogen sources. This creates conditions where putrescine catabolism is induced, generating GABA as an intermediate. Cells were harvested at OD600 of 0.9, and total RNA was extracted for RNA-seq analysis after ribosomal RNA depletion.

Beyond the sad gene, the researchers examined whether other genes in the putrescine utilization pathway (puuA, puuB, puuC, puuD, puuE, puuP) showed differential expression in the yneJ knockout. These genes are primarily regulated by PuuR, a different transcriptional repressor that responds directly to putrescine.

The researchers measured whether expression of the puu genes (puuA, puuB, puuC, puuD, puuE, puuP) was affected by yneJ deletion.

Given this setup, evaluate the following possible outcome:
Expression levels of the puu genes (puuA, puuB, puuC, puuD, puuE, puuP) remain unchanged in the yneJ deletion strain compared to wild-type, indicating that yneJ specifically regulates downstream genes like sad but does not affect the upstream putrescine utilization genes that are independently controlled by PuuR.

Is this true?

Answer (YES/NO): NO